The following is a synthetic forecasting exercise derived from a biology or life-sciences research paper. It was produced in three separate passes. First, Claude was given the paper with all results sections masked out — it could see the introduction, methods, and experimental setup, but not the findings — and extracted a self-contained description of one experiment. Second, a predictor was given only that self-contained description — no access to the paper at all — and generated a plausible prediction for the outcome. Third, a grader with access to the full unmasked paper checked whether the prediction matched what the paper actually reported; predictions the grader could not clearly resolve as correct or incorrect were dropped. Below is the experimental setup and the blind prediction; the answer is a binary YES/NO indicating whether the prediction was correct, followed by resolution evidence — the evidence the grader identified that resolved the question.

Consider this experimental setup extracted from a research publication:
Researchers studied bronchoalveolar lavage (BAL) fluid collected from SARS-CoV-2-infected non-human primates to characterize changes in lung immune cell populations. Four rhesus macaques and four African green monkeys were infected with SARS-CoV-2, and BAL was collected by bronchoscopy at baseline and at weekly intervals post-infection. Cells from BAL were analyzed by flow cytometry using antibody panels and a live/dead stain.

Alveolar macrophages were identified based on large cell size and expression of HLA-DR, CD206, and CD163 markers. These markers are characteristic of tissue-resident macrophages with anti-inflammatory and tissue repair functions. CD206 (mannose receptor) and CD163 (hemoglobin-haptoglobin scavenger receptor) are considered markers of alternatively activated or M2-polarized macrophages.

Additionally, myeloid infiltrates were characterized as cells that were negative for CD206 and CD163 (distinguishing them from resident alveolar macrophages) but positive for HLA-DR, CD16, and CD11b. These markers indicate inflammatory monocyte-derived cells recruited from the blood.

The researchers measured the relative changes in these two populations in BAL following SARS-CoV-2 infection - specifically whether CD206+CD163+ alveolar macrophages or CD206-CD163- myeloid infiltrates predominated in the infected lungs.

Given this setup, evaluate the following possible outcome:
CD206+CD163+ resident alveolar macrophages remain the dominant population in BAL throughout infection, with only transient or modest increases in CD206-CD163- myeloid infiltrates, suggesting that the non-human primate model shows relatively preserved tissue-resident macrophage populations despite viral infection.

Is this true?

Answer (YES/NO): NO